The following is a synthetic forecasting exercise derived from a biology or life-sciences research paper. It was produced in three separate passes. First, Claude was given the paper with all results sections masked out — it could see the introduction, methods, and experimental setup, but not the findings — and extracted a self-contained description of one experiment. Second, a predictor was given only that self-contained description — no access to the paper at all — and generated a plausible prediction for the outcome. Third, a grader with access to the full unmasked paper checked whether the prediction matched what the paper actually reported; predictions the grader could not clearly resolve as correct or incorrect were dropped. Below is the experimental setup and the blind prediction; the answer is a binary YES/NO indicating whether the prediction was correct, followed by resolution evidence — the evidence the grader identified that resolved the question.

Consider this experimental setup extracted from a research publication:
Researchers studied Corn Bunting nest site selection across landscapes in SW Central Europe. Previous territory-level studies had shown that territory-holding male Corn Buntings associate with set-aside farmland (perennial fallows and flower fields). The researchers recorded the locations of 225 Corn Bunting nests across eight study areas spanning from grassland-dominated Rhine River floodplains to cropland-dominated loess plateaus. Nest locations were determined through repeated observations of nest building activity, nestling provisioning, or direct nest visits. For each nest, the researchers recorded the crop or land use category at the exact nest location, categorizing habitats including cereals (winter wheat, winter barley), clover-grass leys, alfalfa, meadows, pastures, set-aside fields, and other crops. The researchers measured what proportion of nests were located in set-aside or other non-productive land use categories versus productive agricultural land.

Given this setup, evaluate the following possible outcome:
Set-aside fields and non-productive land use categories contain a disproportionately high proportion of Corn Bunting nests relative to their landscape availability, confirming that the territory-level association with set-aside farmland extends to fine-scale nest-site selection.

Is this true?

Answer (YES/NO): NO